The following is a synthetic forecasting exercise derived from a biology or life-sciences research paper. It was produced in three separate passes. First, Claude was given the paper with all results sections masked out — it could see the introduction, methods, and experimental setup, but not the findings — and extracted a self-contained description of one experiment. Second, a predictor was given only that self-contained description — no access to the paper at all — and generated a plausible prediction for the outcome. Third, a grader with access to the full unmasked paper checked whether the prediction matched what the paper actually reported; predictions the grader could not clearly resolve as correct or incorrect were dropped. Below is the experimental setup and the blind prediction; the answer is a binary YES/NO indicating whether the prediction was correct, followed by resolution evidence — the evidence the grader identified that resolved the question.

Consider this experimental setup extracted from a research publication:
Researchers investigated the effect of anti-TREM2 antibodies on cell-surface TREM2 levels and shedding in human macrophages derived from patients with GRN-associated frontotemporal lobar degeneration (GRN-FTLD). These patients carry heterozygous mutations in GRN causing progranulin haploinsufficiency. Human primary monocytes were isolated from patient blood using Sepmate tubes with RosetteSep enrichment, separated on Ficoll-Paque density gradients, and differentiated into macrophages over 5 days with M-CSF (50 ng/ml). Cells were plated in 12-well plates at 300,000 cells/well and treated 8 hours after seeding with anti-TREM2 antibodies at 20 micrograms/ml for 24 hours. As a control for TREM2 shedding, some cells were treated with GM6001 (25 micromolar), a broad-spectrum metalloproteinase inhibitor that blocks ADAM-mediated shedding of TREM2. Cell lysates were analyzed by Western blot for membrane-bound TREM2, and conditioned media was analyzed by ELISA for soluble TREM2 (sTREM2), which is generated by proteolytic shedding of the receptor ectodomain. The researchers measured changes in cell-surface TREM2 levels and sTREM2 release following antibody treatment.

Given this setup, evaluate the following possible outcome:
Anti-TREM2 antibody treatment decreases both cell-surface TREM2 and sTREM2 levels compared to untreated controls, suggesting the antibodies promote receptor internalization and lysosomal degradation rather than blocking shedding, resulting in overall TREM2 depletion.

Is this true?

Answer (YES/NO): NO